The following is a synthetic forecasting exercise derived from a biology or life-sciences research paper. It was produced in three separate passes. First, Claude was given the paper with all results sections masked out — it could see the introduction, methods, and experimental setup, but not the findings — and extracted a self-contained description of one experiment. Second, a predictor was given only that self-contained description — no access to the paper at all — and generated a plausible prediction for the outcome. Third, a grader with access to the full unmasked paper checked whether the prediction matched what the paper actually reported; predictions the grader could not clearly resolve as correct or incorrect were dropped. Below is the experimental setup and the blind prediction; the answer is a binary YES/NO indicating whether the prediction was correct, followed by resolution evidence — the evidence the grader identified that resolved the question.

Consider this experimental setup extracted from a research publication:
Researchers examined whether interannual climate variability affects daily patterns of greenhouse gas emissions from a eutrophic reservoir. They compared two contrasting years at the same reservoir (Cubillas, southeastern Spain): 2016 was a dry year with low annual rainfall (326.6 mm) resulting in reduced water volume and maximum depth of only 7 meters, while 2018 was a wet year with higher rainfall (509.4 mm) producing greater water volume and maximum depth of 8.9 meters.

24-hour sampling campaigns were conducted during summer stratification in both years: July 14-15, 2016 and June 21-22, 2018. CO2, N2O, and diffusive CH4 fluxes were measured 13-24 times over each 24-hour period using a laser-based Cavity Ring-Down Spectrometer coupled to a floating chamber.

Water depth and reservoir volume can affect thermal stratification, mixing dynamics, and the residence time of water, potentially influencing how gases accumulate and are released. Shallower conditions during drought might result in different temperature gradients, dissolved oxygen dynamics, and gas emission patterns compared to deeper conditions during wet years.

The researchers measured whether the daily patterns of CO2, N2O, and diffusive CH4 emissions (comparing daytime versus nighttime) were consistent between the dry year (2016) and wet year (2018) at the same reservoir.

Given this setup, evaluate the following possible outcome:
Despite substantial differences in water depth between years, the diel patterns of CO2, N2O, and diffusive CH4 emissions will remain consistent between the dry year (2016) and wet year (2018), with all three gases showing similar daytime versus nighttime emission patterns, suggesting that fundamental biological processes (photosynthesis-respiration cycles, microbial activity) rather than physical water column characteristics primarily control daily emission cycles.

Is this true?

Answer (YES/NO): YES